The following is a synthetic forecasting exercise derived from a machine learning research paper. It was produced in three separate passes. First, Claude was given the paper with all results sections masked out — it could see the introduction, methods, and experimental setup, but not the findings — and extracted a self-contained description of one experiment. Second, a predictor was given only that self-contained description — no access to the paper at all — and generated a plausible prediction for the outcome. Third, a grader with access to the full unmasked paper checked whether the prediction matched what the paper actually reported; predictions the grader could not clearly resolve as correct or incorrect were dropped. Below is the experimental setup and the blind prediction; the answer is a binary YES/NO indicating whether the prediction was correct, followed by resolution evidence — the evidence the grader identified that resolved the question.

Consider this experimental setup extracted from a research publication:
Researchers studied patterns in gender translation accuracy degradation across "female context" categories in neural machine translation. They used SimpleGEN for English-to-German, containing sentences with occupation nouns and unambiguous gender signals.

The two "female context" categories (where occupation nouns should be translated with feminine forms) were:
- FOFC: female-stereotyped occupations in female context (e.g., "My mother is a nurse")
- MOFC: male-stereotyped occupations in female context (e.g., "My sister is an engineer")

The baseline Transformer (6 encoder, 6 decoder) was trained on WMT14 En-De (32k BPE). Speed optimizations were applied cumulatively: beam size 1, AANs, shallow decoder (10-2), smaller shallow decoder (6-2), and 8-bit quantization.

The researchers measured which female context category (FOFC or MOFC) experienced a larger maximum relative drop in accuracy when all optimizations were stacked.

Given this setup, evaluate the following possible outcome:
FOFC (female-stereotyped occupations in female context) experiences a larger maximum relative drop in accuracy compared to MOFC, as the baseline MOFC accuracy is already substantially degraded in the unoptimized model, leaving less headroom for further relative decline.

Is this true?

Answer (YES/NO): NO